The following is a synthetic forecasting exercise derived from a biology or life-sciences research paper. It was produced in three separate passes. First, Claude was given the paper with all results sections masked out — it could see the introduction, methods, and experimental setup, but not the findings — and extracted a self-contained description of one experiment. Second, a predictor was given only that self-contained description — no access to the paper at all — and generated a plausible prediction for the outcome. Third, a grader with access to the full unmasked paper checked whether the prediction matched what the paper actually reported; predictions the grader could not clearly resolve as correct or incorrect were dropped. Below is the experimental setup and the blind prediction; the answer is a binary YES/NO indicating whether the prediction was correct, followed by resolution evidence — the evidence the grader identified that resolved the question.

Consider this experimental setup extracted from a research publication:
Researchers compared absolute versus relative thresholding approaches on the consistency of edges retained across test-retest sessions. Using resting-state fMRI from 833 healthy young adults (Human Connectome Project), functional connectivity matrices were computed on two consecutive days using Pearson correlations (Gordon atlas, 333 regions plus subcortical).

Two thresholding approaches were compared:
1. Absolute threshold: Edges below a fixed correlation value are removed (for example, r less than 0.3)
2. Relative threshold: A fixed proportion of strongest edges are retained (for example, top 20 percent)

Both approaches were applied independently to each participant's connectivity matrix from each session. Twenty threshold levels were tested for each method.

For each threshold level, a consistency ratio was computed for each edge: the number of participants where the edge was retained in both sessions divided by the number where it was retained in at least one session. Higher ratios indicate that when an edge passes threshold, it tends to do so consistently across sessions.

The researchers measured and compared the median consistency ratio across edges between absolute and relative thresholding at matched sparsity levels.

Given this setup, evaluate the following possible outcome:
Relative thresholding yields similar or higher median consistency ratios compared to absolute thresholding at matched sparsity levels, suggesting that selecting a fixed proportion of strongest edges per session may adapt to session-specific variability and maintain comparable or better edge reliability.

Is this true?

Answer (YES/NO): YES